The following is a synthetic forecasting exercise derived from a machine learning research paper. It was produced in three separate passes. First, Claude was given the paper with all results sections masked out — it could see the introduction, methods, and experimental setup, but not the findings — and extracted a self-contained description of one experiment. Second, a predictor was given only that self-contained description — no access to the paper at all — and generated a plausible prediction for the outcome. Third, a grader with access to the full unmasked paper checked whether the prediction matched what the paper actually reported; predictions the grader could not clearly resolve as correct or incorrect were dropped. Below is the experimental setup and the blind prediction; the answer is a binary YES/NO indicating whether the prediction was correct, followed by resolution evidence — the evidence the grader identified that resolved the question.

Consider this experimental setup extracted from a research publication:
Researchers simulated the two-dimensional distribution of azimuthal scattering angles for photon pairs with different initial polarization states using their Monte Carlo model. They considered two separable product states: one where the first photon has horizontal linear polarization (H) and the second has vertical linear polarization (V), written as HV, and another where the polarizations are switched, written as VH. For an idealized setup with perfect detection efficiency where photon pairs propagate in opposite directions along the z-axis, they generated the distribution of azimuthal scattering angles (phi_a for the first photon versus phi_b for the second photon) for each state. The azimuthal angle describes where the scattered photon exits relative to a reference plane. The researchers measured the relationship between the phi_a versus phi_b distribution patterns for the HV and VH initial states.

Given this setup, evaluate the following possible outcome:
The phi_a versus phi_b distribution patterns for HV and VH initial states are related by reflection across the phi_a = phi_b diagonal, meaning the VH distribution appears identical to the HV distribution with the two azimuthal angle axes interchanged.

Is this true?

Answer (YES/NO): NO